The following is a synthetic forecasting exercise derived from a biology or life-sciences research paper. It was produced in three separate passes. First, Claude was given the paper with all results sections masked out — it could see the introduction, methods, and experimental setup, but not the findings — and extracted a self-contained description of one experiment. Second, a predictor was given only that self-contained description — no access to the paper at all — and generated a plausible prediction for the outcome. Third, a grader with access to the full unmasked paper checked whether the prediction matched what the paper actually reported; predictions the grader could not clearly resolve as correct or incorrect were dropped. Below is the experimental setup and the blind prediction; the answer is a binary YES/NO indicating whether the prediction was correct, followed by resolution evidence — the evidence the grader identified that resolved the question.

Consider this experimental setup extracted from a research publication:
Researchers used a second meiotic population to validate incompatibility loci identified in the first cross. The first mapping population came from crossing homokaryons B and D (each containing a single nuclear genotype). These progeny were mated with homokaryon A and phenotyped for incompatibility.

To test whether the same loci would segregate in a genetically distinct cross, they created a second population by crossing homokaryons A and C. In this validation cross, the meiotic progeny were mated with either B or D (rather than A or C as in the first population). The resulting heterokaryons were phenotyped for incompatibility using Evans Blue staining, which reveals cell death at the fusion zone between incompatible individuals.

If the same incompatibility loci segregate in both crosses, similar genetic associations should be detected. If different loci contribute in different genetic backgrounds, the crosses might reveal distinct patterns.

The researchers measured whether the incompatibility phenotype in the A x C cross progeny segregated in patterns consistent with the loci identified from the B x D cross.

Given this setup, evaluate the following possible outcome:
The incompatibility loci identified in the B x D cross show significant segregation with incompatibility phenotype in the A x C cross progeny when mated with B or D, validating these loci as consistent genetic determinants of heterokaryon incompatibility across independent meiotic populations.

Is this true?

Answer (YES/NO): NO